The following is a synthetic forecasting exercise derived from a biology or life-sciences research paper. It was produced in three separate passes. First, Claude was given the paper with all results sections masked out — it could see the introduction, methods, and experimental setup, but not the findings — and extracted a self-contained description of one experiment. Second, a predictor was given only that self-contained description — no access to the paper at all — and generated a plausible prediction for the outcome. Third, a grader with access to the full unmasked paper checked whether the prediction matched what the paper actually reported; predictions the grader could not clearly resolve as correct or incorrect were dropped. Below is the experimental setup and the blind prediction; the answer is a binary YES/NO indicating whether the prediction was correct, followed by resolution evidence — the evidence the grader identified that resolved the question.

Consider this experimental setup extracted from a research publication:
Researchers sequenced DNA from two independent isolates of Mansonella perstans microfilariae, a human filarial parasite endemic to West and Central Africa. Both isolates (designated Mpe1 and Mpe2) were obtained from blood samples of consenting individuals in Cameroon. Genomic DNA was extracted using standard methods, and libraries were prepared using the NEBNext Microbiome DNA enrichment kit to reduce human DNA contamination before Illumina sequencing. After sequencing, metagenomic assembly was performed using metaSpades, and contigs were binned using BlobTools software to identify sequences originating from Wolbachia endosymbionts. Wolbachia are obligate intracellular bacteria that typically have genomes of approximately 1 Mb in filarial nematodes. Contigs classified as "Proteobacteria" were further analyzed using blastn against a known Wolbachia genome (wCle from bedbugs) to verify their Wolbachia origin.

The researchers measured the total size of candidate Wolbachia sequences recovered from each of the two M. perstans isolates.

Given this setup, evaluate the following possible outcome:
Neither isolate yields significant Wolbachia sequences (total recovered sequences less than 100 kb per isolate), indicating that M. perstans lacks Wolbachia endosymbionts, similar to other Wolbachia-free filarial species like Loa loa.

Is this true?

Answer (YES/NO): NO